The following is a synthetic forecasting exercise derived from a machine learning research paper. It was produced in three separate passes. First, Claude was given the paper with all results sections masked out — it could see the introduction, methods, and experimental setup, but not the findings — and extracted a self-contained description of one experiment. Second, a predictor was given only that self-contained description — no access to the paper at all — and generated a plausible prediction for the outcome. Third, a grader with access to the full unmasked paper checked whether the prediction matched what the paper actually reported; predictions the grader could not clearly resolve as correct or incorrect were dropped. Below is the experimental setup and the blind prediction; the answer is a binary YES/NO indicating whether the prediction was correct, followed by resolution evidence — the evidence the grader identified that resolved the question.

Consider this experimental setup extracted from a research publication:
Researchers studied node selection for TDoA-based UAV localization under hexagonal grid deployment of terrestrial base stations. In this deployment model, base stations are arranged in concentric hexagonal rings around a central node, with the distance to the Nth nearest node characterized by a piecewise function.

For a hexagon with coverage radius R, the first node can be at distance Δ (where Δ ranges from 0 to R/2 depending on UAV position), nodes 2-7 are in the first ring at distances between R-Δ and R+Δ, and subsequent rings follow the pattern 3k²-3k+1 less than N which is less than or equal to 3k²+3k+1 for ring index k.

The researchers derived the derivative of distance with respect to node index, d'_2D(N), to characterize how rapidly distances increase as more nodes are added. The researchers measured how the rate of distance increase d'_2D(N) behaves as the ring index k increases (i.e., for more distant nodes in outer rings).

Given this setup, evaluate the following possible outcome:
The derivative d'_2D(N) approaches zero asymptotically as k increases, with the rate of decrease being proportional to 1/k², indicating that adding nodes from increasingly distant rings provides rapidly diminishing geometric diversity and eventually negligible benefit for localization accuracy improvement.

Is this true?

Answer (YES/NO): NO